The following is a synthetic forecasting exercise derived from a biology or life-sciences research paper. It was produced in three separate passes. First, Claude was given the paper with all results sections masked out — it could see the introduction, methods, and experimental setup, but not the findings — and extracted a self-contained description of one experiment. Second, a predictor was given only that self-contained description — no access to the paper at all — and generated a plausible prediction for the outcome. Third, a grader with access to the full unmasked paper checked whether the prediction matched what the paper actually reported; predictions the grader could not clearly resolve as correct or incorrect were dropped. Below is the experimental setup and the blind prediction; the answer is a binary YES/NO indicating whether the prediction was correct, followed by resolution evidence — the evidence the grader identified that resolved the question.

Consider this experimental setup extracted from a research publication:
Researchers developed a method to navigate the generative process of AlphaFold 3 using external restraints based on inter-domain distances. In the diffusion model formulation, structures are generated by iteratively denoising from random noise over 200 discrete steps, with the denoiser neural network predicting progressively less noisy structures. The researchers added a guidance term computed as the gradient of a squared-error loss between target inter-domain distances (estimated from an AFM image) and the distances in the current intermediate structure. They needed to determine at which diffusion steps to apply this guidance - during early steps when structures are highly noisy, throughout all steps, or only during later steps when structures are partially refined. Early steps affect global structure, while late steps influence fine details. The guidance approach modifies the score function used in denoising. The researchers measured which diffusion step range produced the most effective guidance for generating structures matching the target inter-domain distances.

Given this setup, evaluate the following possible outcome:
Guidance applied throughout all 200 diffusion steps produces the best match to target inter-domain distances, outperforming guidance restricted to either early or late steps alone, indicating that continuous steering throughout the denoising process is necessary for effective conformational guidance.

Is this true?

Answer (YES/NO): NO